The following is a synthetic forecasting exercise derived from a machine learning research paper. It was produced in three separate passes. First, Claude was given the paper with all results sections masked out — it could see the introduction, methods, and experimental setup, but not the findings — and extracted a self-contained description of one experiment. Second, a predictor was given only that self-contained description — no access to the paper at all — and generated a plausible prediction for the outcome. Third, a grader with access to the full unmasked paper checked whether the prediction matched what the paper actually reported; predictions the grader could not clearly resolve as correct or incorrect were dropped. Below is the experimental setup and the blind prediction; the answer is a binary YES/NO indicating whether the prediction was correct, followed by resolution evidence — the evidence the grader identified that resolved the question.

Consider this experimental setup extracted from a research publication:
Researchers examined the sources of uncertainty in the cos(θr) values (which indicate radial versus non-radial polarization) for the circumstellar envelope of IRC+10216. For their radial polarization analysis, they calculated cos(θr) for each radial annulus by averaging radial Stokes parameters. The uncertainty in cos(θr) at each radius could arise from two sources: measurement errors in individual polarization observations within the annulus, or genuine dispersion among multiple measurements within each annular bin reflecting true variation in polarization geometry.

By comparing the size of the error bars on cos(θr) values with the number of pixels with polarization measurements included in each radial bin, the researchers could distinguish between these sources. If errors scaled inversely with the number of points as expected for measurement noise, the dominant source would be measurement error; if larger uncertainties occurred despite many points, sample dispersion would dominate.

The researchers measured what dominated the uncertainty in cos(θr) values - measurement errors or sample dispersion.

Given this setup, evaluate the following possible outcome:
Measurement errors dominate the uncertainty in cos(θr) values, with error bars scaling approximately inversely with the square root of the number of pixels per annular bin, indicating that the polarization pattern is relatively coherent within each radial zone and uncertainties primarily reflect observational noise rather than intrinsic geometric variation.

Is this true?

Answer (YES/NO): NO